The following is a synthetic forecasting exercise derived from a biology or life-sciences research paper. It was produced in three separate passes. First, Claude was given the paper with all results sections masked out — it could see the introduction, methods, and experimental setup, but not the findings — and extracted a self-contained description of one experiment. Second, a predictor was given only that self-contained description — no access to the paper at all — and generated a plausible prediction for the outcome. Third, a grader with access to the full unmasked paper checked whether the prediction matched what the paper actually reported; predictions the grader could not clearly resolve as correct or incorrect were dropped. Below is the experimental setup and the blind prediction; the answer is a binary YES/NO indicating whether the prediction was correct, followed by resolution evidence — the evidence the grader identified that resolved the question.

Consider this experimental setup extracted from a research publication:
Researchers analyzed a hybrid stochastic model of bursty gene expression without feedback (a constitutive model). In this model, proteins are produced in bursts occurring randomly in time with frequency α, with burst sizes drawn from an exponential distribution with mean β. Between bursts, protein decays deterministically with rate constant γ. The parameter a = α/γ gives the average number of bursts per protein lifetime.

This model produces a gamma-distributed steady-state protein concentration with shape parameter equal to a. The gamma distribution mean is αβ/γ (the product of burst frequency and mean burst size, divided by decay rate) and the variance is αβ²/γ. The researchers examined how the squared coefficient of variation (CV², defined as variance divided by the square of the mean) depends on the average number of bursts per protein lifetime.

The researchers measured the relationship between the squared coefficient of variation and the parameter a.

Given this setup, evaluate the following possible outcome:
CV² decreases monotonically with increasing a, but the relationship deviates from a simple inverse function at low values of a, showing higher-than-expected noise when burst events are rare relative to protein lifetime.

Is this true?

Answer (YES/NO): NO